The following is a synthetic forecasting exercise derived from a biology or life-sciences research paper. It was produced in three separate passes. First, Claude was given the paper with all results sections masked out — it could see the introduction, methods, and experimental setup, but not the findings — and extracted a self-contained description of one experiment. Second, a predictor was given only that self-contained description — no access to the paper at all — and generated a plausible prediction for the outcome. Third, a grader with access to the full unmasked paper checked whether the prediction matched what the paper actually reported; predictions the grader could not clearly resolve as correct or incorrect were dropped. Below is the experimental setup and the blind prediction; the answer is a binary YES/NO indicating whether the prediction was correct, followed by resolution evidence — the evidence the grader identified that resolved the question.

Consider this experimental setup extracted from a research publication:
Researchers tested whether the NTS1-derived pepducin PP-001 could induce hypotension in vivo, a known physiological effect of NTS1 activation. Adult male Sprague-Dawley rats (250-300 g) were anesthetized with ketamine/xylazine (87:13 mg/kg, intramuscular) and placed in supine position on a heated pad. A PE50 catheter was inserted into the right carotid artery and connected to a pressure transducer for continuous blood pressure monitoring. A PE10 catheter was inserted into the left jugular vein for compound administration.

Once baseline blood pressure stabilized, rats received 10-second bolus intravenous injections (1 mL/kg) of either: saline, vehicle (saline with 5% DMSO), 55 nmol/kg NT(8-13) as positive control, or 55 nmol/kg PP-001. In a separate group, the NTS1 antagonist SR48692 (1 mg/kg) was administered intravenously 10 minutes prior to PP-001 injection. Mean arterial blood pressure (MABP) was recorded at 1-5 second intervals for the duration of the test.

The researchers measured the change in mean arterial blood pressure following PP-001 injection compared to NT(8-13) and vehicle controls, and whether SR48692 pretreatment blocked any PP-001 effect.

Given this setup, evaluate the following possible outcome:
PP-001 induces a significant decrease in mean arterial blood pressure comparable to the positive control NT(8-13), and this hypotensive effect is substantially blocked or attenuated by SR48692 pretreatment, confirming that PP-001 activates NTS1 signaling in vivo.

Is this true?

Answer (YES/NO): YES